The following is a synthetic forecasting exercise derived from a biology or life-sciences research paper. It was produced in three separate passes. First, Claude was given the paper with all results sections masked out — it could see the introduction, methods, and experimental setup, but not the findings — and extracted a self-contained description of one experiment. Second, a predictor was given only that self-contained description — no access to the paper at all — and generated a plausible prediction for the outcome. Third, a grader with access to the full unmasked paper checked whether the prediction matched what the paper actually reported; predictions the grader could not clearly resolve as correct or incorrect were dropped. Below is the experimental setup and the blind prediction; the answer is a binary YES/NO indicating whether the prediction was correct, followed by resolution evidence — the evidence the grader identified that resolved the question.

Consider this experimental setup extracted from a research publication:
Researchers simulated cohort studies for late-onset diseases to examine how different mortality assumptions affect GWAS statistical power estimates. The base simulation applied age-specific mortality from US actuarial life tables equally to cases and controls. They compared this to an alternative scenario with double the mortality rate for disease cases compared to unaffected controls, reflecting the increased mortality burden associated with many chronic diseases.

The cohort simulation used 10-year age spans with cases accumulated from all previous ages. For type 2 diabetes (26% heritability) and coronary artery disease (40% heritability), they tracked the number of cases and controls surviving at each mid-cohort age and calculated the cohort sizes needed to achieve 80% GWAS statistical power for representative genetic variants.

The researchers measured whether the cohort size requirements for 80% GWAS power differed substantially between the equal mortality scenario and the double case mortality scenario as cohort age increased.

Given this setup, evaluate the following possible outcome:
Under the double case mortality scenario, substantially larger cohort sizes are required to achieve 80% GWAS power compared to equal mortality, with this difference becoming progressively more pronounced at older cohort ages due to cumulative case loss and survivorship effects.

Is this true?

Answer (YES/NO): NO